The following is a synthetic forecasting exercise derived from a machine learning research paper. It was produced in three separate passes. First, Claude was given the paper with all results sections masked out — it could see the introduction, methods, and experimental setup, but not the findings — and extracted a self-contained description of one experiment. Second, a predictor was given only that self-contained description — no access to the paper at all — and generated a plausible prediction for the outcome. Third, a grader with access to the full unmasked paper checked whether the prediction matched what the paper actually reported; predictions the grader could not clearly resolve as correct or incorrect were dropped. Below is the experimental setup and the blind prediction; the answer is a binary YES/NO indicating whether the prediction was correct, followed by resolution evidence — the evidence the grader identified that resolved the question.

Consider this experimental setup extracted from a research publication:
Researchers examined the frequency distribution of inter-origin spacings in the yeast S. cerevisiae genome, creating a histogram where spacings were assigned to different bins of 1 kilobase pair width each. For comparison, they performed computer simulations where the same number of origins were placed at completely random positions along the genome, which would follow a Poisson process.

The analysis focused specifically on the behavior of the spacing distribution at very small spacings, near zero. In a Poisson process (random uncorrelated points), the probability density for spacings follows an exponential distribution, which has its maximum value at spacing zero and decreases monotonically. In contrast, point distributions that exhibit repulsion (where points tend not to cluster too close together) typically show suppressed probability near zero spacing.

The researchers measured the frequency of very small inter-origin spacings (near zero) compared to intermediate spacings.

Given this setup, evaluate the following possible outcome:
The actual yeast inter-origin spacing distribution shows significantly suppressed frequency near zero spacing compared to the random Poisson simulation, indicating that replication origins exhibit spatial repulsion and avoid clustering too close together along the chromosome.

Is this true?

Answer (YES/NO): YES